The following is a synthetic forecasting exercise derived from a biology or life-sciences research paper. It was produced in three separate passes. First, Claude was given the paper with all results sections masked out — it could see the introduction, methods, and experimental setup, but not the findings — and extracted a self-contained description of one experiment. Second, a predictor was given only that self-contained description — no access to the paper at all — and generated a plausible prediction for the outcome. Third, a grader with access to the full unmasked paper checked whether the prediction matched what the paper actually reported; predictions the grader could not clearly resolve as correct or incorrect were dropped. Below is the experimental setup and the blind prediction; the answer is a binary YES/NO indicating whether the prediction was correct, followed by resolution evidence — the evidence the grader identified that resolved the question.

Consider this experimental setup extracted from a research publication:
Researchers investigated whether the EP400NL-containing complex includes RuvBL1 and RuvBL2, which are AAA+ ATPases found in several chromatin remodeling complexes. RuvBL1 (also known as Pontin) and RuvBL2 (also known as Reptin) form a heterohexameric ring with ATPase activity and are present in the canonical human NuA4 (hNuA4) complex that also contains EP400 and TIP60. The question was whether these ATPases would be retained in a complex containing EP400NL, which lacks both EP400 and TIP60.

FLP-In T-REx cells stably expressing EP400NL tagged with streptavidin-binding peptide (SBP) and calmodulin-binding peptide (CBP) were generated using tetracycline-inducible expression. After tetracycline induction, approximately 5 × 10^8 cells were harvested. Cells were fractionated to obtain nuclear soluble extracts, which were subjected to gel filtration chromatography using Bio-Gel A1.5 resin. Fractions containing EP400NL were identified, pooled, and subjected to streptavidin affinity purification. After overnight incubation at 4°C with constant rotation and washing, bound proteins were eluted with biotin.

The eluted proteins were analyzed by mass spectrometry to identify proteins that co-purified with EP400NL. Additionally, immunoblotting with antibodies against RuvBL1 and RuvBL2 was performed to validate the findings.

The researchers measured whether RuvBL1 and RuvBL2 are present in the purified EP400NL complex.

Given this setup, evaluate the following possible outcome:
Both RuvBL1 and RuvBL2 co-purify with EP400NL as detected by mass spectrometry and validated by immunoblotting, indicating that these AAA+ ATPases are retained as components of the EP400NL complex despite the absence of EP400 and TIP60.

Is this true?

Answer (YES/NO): NO